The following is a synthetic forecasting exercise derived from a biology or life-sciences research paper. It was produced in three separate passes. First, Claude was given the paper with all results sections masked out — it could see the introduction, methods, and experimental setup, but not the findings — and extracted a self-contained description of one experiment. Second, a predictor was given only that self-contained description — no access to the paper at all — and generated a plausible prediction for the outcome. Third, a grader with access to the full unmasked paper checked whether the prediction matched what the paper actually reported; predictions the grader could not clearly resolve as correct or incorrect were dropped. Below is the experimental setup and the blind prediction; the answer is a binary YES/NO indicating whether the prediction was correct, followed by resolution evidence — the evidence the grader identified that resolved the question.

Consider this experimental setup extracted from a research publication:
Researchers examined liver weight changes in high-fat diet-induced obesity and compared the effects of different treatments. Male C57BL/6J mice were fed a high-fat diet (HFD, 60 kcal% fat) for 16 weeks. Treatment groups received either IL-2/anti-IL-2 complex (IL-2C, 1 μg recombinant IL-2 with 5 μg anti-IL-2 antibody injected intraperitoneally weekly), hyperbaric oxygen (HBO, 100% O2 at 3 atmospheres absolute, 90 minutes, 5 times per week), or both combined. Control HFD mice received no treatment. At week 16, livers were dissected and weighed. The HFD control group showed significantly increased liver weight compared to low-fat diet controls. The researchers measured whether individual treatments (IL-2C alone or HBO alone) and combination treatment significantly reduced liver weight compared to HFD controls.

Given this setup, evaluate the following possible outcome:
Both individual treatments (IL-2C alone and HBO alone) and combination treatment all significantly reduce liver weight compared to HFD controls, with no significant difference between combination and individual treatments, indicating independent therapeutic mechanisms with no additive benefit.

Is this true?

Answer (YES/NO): NO